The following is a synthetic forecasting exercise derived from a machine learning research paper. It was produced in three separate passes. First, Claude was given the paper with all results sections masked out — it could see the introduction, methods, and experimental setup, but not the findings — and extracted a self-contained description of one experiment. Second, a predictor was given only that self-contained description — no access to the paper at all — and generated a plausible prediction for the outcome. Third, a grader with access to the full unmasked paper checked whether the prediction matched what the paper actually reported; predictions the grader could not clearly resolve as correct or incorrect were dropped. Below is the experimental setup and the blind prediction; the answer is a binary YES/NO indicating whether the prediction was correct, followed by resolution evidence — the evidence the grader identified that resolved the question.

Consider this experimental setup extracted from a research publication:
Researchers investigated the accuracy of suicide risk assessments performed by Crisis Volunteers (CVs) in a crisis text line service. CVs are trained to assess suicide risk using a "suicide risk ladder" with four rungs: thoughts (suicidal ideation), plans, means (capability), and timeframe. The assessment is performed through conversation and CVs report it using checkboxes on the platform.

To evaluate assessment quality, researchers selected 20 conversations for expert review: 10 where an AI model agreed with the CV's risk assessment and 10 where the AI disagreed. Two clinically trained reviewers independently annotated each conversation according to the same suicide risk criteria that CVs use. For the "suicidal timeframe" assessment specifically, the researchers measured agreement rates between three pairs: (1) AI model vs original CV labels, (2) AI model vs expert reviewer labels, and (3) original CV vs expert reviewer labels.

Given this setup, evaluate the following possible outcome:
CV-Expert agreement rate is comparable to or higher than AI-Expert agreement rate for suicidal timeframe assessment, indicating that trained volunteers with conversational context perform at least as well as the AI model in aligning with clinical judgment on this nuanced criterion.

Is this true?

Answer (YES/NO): NO